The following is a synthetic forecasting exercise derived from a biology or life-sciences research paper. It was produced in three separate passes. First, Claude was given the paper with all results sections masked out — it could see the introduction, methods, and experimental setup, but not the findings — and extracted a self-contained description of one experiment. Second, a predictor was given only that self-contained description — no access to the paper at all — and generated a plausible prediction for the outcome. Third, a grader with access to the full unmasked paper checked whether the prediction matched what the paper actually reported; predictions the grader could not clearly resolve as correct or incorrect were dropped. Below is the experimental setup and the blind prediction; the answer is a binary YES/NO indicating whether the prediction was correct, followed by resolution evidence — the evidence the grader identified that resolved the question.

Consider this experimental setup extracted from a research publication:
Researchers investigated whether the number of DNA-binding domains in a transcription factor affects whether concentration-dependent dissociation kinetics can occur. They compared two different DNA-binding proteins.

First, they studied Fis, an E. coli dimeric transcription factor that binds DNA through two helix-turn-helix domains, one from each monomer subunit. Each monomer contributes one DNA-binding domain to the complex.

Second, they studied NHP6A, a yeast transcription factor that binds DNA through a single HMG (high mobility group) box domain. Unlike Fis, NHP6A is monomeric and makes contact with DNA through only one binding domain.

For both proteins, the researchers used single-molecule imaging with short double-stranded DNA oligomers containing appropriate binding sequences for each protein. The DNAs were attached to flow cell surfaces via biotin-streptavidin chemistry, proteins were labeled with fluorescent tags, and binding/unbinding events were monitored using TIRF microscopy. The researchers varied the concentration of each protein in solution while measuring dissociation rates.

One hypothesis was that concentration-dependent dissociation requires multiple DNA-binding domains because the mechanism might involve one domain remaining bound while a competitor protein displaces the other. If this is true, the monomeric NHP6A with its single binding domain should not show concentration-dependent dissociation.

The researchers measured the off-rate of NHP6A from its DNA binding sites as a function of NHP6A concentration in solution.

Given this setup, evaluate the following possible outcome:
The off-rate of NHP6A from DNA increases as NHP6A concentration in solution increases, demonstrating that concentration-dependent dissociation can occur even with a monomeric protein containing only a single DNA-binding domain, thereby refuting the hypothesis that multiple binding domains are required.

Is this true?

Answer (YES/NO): YES